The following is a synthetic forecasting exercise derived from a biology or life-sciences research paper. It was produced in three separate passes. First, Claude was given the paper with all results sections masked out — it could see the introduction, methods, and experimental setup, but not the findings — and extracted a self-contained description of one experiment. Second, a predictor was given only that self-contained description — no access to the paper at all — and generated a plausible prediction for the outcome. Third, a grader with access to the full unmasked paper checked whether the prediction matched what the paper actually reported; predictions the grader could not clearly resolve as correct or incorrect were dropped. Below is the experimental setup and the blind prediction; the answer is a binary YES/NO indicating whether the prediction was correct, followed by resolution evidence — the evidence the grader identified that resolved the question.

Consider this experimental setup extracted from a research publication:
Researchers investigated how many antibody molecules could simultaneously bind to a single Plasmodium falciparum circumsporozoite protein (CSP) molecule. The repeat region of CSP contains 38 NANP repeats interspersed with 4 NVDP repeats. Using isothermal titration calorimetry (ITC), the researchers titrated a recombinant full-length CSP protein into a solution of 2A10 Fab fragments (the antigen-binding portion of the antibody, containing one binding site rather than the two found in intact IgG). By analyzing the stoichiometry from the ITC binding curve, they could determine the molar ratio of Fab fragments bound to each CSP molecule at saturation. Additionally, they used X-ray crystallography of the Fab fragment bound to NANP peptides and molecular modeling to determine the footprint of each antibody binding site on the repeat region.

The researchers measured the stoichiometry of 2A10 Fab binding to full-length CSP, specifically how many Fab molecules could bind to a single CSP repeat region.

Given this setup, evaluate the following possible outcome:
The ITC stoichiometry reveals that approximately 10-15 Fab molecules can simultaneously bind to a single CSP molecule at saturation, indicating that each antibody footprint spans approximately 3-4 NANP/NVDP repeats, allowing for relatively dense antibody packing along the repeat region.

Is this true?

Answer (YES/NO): NO